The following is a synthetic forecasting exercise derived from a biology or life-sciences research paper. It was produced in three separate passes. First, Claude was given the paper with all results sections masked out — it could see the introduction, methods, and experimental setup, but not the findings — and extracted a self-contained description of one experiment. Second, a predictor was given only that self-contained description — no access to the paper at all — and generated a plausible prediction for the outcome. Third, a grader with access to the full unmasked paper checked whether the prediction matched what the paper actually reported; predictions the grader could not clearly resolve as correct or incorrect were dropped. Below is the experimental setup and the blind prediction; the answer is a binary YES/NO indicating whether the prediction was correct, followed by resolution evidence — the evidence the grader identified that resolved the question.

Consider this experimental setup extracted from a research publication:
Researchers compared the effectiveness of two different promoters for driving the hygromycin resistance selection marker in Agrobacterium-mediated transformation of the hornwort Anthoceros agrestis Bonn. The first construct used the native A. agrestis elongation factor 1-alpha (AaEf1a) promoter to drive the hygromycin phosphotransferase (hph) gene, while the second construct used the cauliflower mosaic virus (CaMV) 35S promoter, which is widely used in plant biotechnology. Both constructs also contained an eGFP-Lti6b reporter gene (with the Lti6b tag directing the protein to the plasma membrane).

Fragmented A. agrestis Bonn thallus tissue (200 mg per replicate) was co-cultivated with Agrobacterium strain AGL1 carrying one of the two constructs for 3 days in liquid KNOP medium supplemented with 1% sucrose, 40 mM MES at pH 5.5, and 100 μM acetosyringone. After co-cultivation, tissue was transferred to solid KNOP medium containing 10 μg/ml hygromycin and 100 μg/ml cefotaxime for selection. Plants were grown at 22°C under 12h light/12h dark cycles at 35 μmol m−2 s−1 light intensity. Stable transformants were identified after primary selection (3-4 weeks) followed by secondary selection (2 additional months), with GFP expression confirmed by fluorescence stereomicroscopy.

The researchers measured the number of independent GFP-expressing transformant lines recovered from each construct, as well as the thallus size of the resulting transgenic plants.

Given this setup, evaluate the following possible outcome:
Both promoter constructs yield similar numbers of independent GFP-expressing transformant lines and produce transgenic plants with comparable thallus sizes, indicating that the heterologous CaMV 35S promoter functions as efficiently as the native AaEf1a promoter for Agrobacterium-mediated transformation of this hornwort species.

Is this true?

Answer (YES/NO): NO